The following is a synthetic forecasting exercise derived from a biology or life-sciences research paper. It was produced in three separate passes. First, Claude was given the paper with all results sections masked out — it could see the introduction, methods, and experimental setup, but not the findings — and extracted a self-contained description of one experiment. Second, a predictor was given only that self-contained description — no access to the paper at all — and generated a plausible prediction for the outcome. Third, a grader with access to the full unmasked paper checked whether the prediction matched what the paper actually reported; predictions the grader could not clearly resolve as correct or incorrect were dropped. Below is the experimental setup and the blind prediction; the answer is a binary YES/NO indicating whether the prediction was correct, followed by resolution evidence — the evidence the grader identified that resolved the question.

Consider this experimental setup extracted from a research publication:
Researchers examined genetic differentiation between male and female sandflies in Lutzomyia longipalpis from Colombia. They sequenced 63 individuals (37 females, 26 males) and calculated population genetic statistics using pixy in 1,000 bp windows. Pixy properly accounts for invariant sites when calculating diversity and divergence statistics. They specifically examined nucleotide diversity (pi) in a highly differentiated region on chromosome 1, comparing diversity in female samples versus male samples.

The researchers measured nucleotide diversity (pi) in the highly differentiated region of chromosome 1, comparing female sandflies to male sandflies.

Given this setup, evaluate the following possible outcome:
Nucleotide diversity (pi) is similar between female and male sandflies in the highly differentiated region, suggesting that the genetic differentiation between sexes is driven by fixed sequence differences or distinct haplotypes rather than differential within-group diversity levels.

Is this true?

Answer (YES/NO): NO